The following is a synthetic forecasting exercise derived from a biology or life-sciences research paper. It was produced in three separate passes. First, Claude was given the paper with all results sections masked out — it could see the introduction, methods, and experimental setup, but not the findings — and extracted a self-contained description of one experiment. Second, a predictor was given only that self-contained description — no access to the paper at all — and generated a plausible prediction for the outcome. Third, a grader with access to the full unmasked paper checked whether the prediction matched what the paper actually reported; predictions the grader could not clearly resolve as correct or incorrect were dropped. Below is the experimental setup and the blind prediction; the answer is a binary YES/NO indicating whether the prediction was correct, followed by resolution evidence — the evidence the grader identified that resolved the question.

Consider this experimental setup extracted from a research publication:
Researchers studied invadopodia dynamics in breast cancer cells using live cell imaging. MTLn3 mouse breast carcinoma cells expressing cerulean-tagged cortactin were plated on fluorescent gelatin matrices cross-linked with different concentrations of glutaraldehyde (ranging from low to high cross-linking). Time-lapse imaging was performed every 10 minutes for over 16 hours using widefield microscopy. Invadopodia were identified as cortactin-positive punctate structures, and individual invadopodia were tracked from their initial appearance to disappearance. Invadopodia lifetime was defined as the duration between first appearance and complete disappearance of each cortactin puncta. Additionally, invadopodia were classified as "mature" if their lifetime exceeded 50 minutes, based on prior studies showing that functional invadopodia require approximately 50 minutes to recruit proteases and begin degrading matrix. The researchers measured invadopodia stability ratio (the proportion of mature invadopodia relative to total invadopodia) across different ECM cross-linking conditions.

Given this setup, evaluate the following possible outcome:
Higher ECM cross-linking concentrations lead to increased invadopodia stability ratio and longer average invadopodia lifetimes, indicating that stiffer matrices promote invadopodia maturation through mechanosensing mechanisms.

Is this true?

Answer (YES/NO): NO